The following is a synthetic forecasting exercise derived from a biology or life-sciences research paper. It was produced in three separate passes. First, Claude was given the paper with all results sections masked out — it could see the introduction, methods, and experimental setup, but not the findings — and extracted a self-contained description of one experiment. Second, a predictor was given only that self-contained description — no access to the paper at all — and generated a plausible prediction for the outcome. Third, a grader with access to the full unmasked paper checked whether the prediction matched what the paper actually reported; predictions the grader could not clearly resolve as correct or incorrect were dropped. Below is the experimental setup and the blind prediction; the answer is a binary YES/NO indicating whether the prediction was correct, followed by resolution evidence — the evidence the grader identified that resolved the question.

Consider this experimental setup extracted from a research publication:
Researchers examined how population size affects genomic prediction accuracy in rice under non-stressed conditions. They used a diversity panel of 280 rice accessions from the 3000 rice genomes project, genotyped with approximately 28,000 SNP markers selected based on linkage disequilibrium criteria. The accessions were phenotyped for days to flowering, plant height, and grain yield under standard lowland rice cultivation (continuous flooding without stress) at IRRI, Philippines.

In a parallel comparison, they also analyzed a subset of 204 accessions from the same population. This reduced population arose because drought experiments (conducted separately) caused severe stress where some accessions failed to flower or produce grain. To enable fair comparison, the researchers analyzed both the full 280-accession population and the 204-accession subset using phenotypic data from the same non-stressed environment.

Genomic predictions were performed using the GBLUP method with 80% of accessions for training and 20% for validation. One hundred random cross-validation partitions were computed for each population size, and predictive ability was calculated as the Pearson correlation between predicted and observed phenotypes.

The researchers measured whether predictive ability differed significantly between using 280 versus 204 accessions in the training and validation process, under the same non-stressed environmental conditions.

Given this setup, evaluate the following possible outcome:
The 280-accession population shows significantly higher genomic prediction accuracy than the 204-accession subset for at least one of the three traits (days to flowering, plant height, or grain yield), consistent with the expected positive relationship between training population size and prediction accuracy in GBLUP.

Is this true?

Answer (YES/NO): NO